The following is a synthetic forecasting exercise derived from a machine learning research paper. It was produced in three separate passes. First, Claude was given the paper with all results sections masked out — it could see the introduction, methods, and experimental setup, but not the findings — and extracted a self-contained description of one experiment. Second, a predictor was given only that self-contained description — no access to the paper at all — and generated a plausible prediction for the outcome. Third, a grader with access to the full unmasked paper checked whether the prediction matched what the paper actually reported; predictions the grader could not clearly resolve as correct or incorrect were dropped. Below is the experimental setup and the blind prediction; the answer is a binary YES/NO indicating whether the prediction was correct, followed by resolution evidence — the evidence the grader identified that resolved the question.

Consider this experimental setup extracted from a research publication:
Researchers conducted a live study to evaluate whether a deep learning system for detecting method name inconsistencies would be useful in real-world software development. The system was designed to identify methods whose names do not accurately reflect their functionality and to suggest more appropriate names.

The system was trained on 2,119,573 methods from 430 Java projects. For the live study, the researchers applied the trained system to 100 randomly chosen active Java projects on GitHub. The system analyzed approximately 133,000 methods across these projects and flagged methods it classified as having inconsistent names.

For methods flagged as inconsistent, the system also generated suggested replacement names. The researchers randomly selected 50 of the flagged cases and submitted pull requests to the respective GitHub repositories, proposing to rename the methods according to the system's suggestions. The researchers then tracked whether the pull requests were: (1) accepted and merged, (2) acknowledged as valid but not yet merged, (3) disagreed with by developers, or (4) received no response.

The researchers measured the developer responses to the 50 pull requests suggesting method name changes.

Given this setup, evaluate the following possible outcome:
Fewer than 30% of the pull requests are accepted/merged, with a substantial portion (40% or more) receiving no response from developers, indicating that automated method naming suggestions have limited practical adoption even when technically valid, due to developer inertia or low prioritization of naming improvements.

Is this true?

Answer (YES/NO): NO